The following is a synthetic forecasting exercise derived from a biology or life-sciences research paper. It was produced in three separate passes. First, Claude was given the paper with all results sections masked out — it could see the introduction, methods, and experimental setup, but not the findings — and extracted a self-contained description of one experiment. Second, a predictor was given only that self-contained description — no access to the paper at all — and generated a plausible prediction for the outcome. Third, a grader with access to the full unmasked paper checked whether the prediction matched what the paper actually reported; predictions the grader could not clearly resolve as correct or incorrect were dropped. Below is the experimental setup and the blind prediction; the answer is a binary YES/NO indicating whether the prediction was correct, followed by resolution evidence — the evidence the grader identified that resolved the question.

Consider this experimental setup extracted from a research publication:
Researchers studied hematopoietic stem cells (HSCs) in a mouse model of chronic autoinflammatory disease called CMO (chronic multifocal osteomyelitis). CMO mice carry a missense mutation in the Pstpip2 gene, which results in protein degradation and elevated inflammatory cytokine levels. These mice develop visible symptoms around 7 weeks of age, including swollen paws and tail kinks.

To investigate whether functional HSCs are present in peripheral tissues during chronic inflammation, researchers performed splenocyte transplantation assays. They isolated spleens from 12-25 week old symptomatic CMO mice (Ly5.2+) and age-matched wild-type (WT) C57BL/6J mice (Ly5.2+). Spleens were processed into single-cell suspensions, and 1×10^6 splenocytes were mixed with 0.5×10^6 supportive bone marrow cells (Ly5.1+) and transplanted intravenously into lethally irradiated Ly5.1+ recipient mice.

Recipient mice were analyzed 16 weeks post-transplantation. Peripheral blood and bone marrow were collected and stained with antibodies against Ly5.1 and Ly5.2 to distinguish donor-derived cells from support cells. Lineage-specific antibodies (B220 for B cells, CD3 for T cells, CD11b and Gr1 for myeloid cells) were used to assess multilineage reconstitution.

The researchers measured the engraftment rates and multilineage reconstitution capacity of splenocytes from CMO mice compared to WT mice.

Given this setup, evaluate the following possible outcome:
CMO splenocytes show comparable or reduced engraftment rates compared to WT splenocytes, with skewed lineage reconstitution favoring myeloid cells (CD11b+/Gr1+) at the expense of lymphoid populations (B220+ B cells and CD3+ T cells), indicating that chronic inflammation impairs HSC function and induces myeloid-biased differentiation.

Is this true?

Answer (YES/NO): NO